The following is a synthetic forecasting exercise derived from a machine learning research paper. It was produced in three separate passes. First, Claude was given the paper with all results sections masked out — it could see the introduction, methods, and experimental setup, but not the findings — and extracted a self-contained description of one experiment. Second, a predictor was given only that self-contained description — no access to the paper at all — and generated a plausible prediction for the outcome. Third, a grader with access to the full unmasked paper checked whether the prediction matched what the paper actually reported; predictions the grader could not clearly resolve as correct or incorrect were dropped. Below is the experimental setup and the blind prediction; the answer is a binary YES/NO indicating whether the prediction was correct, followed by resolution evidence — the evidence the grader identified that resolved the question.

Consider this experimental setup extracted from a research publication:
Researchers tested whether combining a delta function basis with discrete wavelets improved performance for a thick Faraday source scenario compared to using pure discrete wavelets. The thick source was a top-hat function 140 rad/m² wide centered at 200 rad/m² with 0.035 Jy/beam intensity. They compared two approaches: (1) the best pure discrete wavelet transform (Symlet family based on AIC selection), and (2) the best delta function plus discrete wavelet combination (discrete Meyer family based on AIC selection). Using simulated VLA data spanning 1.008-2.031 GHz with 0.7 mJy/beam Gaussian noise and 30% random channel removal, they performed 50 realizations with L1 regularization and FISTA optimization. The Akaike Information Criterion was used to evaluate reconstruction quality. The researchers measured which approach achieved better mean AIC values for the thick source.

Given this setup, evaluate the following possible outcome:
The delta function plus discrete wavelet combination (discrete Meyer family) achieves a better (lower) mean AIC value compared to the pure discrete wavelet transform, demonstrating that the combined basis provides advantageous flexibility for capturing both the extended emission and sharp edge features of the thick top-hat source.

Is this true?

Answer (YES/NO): YES